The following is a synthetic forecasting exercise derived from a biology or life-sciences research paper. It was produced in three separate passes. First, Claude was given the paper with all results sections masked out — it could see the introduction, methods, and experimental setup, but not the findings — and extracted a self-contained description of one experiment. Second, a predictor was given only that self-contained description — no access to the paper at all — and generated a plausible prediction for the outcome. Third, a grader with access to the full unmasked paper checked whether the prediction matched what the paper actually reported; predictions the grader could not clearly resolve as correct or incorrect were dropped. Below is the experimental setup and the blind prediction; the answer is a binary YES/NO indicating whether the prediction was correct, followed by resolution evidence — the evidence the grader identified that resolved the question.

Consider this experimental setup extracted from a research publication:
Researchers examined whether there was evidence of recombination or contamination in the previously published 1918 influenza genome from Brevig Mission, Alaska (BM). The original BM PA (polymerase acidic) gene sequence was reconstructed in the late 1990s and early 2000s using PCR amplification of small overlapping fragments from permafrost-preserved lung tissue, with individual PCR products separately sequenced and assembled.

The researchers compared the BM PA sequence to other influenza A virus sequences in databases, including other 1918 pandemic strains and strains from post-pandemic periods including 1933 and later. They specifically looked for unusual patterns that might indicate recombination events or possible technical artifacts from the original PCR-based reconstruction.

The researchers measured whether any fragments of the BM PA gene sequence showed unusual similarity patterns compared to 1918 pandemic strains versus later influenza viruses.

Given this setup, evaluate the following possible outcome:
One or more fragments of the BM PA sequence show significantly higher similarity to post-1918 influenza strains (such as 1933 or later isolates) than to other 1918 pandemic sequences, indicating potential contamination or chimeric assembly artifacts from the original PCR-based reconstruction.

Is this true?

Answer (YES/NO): YES